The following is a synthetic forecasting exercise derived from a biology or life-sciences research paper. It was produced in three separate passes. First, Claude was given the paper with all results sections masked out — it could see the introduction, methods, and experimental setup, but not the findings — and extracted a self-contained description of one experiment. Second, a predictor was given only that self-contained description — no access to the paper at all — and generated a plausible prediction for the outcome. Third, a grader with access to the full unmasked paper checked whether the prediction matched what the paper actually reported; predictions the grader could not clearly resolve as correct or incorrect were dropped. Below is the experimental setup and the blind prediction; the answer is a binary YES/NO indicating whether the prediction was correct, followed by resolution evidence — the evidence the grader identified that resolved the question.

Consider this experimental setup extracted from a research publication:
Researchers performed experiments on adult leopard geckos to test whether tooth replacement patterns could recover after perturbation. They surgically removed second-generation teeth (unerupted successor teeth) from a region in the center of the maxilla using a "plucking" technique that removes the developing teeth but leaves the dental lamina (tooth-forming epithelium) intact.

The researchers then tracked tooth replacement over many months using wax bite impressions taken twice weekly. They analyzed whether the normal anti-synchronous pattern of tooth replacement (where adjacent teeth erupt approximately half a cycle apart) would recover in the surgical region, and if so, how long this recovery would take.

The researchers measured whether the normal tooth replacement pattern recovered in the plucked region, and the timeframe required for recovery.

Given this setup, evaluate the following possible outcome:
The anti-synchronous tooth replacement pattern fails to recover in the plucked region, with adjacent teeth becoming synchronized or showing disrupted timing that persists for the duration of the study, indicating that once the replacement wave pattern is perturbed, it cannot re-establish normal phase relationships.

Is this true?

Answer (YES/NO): NO